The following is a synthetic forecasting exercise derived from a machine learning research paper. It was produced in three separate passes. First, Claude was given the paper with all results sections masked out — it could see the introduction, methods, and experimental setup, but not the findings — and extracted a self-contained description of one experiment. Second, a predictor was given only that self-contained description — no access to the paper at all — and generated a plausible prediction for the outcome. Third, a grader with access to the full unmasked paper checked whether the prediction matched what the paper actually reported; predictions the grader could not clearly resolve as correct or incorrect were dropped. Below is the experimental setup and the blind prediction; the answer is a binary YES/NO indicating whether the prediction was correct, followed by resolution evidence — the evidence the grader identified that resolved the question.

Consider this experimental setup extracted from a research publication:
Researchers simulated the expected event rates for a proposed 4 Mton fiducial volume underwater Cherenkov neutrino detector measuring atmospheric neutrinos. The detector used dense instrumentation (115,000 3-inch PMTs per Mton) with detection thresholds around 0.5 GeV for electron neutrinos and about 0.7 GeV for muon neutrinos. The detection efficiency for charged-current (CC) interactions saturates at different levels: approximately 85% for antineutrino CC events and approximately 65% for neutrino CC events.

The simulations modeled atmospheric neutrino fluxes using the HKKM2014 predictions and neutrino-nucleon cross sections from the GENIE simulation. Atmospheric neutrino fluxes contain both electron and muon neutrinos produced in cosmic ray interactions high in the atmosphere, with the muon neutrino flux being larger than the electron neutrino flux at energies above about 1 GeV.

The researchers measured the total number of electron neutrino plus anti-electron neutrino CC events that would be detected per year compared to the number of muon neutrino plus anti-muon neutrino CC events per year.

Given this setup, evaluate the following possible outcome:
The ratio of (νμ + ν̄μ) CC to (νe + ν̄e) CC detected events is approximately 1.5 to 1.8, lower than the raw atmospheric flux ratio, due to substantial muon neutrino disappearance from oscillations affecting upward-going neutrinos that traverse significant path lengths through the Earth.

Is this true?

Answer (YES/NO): NO